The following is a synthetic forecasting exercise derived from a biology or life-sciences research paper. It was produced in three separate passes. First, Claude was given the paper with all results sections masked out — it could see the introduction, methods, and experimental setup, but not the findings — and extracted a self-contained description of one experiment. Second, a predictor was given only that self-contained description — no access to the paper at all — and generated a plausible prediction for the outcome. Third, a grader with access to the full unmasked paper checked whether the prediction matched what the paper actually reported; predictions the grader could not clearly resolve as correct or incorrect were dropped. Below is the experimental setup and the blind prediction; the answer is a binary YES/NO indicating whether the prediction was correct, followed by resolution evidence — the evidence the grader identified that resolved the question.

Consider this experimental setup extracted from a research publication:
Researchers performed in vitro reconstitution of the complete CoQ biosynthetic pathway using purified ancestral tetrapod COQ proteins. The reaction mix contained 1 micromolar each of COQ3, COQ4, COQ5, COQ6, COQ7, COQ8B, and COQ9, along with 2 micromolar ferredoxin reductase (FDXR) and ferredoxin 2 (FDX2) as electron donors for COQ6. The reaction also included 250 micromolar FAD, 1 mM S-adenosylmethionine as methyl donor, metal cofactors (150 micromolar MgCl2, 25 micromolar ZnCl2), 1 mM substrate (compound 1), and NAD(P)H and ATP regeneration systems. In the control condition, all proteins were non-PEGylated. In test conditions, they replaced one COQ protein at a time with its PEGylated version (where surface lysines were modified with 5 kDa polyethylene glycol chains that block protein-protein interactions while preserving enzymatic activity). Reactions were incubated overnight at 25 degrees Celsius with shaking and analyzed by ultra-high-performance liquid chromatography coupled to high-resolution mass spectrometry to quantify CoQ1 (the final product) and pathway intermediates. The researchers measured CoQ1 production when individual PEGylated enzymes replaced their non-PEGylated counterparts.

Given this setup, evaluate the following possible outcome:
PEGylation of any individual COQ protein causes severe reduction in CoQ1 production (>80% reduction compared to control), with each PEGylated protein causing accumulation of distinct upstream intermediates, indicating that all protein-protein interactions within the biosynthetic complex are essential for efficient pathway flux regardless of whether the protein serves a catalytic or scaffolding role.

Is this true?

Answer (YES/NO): YES